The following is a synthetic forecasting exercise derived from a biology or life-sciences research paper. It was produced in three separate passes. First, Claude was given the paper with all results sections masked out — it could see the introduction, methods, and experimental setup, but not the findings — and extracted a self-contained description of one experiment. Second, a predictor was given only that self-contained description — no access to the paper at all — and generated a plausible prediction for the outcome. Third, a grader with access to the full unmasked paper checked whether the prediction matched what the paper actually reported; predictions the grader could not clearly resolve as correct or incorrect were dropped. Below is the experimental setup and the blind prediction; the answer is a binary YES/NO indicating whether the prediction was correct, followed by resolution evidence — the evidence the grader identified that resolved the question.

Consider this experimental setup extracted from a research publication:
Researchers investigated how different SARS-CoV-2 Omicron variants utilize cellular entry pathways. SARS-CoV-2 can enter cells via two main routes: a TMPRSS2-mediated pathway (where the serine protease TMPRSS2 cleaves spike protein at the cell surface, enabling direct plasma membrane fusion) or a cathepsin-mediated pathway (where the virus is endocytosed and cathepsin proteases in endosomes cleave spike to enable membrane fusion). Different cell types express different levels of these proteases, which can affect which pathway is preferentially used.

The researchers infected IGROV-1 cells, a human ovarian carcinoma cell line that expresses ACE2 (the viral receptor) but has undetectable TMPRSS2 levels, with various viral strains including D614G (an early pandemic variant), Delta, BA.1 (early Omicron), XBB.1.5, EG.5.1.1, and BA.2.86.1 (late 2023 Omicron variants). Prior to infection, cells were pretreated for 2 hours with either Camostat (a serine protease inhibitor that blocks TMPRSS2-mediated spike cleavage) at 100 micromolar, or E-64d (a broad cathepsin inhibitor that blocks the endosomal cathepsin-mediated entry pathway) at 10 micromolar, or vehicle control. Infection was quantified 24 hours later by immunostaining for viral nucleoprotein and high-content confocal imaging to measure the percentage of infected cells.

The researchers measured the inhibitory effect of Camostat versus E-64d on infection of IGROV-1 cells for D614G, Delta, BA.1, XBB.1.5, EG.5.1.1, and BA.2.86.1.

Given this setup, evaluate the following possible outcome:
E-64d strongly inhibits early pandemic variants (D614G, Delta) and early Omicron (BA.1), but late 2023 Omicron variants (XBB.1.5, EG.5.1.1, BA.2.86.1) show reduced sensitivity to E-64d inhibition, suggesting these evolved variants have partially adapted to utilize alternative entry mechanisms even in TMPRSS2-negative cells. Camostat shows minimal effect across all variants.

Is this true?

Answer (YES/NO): NO